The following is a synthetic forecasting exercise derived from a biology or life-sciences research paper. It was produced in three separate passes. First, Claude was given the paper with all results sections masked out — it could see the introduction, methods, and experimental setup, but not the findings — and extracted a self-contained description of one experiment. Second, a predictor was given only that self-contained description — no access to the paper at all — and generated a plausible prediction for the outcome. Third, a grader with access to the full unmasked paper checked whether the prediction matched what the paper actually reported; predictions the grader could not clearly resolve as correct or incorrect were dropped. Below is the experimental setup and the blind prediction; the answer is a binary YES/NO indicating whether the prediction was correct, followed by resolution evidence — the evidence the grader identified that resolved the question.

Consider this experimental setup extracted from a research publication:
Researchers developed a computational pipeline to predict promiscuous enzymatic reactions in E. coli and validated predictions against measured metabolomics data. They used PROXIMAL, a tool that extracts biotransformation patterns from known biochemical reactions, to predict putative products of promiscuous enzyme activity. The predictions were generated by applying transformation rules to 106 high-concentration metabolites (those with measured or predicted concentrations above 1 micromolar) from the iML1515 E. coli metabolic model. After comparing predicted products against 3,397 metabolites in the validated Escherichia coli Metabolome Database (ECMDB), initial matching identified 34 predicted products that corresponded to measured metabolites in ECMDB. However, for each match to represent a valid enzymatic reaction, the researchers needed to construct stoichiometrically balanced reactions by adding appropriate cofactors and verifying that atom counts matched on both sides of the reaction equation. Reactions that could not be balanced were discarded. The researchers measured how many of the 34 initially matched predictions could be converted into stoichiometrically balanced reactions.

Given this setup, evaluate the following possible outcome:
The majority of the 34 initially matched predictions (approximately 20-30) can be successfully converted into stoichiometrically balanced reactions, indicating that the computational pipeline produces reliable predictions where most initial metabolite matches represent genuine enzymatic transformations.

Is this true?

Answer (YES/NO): NO